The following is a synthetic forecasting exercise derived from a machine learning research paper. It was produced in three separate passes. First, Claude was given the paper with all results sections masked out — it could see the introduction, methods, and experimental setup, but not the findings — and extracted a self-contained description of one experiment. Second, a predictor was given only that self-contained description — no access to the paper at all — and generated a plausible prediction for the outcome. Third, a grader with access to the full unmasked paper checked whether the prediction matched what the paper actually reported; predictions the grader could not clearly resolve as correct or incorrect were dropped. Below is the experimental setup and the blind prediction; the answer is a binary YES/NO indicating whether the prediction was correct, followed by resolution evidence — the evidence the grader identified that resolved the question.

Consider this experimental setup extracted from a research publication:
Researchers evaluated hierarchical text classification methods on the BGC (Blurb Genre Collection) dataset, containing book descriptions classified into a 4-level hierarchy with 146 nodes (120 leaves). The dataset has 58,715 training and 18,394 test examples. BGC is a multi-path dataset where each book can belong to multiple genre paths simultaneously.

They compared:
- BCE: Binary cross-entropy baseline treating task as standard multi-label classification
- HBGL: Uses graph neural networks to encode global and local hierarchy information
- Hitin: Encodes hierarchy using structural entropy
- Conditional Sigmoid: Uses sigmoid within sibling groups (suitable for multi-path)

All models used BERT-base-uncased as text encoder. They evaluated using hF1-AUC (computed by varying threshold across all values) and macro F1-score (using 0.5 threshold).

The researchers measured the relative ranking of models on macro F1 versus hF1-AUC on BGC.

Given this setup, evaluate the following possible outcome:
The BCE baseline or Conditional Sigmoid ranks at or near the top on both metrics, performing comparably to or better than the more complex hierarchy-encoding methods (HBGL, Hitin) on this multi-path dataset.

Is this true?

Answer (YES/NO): NO